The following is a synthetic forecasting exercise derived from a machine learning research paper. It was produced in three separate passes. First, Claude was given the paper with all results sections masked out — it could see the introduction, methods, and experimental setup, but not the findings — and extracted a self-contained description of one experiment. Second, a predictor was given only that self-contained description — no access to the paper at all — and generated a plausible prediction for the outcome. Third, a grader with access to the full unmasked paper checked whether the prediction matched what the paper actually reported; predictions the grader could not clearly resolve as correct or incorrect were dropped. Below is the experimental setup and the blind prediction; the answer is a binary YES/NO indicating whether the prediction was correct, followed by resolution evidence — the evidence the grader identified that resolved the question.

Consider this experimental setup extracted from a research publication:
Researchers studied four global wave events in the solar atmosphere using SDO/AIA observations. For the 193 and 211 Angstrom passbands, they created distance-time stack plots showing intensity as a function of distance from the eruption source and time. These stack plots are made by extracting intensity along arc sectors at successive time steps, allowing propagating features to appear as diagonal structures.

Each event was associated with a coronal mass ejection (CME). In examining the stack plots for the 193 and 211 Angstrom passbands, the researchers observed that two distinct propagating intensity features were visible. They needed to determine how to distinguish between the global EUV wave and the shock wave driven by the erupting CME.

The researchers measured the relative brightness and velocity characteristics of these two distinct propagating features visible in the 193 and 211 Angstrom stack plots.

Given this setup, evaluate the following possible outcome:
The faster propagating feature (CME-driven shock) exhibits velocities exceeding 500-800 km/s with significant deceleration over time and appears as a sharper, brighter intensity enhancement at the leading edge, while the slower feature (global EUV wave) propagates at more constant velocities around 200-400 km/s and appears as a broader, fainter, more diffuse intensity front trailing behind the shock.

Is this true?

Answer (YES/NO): NO